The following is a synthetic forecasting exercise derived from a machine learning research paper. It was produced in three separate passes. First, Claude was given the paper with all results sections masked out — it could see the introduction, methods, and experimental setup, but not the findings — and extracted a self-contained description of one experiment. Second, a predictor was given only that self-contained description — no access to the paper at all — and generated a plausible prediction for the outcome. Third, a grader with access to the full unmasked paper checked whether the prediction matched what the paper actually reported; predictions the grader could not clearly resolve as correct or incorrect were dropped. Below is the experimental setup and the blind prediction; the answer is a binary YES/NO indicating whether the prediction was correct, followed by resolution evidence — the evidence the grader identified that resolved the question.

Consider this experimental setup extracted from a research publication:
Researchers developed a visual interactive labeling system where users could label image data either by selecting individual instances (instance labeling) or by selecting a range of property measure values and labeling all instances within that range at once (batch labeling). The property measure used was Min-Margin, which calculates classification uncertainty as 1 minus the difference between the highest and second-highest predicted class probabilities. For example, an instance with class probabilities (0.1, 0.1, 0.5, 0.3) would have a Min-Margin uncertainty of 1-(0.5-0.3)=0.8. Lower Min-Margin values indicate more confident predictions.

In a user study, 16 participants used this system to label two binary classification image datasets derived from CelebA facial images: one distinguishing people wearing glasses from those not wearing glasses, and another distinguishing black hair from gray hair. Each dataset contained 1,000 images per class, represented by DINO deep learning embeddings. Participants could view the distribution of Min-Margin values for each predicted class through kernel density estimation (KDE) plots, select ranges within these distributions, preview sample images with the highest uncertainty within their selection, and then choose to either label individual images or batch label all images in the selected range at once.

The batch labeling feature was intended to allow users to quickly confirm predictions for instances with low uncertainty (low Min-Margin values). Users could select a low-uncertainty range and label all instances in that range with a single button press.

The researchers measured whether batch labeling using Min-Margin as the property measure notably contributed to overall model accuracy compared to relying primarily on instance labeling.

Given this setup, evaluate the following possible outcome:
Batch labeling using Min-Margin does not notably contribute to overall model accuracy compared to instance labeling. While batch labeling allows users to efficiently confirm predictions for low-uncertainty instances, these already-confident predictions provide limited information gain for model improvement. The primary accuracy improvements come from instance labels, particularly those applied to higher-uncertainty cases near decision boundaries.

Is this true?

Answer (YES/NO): YES